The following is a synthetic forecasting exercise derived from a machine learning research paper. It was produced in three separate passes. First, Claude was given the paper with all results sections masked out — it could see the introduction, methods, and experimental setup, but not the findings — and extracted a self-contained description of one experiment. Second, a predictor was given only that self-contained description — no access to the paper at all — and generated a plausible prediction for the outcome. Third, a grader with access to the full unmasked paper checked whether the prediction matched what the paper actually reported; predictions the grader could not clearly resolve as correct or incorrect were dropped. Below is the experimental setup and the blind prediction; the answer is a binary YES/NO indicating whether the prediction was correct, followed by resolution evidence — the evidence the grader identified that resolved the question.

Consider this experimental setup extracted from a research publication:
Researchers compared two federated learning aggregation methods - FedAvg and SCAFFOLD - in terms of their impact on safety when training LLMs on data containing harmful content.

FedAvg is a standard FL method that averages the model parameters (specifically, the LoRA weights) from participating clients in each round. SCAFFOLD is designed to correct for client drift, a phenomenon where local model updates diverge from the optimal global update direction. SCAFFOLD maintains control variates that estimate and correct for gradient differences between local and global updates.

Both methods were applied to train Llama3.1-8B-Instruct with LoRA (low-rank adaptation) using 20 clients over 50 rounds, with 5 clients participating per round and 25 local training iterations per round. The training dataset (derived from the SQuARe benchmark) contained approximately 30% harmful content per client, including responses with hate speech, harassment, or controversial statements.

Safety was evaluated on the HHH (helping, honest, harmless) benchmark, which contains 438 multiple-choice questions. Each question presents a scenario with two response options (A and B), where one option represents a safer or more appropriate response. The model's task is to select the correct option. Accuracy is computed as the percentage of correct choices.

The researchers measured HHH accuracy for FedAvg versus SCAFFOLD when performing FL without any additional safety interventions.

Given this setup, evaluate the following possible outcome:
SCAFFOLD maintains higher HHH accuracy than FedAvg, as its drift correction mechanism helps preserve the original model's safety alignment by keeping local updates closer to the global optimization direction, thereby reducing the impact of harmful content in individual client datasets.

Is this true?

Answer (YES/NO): YES